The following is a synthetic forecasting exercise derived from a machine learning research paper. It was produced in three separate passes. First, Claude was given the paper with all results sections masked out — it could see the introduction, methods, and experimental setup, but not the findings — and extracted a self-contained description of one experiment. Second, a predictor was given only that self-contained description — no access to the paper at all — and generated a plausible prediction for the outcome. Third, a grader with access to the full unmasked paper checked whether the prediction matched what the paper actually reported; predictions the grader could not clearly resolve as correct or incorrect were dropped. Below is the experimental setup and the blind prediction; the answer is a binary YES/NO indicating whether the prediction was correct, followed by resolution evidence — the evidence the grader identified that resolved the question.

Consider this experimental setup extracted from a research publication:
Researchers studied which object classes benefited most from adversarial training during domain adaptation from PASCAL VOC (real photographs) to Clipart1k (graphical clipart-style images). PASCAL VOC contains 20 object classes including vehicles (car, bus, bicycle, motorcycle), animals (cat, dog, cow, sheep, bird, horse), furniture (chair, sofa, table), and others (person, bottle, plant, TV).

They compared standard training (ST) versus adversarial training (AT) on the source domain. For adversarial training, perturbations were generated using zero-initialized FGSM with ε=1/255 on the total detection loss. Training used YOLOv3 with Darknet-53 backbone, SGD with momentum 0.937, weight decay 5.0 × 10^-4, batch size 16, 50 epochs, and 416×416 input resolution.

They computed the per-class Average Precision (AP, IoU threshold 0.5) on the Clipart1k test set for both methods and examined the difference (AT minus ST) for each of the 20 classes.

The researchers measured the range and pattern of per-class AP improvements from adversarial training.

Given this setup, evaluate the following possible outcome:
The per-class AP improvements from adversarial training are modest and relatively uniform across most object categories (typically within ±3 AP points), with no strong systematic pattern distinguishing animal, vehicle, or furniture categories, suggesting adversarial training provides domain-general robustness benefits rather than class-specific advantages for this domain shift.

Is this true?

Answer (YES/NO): NO